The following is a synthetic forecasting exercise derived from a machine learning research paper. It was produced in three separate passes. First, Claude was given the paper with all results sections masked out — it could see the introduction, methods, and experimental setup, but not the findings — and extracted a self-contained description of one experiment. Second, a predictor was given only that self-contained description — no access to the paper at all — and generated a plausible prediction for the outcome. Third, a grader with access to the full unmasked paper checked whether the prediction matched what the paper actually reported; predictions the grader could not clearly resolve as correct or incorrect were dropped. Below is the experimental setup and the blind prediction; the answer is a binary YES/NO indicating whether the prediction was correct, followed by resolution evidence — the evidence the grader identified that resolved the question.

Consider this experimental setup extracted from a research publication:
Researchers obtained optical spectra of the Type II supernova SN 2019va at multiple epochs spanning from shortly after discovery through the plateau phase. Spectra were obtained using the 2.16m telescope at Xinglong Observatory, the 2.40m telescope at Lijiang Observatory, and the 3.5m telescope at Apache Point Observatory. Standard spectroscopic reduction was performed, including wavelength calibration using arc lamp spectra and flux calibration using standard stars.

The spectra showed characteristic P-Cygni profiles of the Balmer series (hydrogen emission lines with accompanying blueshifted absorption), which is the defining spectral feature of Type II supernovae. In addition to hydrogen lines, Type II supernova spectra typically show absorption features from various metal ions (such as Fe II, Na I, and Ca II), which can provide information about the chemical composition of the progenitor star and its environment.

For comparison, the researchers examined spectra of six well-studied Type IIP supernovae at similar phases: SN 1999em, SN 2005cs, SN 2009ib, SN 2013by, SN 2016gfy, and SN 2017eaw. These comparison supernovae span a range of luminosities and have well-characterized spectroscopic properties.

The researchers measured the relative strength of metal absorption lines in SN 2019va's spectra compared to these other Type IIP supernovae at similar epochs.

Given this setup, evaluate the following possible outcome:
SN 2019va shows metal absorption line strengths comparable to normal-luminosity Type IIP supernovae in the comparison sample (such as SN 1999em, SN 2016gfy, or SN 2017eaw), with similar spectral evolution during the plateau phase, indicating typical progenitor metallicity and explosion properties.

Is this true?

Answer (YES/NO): NO